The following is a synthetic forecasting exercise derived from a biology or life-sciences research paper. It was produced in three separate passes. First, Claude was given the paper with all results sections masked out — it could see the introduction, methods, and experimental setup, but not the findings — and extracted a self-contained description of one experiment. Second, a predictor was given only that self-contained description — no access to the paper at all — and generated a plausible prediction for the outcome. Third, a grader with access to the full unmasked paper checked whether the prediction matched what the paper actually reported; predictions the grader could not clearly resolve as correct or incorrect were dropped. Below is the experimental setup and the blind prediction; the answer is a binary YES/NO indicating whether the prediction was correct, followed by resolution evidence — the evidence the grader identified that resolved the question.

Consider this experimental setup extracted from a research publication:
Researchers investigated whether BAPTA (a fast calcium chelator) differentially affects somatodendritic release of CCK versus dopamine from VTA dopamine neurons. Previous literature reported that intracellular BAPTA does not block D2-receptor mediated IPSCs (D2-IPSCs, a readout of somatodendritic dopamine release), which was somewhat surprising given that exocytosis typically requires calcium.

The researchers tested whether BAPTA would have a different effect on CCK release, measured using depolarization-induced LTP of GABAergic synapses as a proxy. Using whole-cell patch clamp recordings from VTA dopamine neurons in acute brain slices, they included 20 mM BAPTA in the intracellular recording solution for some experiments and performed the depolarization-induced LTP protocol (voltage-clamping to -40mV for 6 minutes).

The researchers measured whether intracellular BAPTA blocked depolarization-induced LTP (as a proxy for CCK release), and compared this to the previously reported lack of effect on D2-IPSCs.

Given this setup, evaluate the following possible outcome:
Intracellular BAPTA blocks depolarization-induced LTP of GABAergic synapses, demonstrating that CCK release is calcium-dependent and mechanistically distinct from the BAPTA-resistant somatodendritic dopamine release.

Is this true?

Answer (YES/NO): YES